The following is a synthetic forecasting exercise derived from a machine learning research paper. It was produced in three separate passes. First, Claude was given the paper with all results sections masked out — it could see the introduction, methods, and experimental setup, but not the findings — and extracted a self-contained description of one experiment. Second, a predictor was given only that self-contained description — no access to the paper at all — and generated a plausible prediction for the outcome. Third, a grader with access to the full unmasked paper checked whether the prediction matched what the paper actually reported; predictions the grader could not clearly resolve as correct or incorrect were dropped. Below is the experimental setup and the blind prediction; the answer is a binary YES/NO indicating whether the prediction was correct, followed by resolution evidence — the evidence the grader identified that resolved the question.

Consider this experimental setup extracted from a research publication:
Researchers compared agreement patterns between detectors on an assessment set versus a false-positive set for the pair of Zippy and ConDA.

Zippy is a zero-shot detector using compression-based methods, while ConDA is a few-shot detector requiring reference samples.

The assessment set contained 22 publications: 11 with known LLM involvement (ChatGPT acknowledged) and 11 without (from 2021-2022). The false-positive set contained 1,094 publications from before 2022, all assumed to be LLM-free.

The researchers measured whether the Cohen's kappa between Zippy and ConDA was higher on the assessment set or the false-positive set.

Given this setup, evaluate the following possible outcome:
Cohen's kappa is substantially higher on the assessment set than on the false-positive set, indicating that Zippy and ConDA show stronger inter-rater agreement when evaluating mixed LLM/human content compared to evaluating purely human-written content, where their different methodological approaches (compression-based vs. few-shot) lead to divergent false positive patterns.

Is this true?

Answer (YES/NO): NO